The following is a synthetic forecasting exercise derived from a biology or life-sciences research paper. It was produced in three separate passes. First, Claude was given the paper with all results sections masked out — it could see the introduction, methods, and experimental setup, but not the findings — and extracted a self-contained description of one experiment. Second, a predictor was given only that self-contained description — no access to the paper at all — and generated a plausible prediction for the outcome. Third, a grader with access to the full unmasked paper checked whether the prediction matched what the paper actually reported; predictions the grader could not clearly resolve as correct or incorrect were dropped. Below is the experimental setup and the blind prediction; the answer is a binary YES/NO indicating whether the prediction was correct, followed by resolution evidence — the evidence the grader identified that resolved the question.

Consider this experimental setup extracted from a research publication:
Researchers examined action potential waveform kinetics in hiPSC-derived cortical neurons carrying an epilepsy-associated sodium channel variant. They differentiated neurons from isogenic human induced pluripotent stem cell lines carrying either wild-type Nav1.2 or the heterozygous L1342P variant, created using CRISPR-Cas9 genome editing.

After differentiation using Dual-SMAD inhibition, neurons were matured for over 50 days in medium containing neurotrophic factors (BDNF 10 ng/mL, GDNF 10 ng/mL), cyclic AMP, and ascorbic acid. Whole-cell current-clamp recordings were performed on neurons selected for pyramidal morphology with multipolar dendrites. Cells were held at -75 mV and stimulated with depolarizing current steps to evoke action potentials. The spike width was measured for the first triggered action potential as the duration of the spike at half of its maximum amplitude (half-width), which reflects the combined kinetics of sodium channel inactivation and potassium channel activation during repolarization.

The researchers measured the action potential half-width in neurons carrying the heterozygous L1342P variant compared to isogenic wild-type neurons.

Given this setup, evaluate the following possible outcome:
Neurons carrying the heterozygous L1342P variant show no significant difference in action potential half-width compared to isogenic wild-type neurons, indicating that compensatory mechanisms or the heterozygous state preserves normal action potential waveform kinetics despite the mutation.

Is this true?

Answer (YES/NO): YES